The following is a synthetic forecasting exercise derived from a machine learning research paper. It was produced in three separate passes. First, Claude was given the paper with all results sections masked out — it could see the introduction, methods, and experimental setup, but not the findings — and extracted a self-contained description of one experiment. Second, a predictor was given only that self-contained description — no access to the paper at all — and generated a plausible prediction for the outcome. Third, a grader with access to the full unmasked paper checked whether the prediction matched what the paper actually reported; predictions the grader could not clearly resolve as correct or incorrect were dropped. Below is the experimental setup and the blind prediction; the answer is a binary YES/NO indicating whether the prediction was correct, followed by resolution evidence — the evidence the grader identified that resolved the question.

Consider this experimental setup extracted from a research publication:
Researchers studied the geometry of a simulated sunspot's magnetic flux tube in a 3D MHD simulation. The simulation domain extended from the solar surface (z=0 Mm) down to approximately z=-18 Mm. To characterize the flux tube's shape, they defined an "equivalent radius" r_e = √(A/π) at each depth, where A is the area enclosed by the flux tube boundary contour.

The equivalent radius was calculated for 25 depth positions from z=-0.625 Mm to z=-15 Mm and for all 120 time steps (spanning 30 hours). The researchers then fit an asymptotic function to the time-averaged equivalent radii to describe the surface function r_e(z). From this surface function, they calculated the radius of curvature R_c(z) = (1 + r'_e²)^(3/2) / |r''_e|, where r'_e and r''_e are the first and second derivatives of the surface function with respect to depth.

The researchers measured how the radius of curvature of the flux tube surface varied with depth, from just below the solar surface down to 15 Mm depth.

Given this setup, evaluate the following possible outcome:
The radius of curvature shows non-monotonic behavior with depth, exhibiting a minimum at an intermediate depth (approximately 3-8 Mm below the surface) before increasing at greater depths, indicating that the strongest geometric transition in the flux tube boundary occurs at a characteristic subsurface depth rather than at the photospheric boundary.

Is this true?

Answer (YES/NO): NO